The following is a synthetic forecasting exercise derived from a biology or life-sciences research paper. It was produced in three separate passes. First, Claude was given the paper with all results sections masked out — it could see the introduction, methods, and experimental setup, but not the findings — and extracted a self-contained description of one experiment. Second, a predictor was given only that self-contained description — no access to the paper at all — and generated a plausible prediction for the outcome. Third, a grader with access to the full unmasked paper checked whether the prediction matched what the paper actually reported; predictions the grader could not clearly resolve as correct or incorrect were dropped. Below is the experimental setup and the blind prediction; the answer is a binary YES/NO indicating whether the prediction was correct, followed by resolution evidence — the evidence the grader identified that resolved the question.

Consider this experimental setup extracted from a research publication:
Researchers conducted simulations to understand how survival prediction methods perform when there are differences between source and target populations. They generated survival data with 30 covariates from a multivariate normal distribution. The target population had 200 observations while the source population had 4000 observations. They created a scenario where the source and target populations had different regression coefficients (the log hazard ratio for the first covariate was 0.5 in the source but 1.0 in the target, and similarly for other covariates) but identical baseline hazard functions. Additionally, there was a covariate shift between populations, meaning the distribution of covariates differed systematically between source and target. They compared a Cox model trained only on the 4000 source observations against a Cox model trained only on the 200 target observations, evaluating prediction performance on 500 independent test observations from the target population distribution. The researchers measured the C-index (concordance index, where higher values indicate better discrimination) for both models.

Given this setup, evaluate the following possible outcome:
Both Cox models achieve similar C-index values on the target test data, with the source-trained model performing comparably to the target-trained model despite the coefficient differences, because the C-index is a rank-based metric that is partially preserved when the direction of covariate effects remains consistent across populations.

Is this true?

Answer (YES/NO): NO